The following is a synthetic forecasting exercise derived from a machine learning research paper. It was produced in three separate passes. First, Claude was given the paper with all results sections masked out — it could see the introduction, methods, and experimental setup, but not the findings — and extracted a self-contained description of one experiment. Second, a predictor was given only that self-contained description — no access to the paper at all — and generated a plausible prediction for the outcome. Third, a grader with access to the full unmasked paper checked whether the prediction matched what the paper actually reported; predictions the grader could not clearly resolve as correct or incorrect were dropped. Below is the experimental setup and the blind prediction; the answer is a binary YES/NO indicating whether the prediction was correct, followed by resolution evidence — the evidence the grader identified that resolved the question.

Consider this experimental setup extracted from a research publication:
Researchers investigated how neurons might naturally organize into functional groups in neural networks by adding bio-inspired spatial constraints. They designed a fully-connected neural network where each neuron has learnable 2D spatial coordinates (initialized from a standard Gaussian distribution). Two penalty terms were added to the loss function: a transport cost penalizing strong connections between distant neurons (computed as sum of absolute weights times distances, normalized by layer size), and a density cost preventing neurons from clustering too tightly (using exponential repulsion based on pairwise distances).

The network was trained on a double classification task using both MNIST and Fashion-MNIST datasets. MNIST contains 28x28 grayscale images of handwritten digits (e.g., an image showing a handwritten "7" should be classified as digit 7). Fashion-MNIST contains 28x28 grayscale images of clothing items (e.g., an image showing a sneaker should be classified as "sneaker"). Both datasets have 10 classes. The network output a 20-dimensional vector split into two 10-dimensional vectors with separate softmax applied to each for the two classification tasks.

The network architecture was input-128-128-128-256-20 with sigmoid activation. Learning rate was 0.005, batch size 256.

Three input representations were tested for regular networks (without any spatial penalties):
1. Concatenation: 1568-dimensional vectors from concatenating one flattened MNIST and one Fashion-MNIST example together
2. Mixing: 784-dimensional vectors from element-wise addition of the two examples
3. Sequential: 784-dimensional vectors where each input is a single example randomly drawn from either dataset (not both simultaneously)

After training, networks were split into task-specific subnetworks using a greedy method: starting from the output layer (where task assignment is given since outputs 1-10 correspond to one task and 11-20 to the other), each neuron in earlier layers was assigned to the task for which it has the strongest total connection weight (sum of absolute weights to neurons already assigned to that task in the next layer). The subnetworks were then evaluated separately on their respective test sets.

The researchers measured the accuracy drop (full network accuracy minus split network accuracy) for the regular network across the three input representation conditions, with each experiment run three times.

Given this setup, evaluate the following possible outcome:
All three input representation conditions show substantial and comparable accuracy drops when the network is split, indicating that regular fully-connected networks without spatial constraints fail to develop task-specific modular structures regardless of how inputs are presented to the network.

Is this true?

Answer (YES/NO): NO